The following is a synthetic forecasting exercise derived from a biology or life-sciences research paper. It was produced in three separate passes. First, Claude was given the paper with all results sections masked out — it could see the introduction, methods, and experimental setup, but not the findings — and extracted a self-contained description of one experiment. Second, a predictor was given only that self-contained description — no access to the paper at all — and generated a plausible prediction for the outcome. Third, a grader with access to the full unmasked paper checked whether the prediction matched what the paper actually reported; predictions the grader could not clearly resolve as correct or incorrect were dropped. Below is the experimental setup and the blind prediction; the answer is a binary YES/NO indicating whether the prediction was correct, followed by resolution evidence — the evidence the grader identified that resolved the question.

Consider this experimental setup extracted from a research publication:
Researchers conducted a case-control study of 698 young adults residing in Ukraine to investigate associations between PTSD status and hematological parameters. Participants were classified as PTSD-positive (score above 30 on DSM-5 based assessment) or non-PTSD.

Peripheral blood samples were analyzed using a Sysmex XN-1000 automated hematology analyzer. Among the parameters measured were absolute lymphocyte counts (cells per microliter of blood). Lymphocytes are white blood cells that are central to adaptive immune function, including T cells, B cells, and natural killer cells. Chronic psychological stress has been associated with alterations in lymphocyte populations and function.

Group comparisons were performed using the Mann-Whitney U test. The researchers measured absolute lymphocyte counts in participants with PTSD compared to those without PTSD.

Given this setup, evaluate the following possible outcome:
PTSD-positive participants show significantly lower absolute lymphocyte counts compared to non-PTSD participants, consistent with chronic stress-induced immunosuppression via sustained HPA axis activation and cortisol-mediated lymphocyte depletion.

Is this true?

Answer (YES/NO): YES